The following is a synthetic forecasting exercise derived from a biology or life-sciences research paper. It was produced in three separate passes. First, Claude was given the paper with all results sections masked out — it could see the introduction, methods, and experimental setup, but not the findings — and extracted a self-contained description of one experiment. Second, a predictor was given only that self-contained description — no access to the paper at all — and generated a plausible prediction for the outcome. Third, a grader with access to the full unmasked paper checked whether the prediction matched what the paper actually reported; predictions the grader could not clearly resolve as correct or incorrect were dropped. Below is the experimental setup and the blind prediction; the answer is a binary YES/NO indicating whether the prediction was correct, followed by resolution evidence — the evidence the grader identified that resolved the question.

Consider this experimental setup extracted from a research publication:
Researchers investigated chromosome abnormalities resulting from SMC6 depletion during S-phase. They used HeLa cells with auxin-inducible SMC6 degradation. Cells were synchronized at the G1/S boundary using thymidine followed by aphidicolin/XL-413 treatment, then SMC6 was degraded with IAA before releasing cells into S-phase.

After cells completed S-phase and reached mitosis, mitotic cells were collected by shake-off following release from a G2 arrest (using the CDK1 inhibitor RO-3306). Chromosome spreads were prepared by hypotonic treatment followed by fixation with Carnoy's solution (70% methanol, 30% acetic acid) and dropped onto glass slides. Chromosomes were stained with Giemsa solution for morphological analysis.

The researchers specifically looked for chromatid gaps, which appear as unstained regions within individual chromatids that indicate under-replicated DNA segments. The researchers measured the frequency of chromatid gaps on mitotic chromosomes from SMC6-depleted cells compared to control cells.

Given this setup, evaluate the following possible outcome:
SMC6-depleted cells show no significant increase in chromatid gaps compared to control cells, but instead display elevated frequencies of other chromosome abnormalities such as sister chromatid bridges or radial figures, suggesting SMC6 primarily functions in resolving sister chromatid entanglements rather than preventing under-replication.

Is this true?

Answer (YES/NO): NO